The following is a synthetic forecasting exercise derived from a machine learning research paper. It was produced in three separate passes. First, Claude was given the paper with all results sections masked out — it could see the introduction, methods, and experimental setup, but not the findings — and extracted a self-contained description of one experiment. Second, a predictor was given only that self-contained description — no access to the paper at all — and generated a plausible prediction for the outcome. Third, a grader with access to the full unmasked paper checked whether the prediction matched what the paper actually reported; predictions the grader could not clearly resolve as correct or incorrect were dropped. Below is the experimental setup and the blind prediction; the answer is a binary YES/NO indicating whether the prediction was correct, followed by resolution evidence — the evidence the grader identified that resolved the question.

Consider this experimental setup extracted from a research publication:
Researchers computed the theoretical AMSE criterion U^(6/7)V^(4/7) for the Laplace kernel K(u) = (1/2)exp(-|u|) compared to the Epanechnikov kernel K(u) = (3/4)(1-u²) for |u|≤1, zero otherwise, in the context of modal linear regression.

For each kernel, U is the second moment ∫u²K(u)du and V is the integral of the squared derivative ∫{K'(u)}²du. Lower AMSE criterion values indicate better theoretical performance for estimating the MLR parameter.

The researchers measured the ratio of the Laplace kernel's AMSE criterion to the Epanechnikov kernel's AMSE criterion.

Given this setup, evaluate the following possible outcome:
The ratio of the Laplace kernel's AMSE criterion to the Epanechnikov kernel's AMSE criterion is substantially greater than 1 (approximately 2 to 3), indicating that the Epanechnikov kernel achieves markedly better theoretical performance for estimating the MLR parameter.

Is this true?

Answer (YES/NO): YES